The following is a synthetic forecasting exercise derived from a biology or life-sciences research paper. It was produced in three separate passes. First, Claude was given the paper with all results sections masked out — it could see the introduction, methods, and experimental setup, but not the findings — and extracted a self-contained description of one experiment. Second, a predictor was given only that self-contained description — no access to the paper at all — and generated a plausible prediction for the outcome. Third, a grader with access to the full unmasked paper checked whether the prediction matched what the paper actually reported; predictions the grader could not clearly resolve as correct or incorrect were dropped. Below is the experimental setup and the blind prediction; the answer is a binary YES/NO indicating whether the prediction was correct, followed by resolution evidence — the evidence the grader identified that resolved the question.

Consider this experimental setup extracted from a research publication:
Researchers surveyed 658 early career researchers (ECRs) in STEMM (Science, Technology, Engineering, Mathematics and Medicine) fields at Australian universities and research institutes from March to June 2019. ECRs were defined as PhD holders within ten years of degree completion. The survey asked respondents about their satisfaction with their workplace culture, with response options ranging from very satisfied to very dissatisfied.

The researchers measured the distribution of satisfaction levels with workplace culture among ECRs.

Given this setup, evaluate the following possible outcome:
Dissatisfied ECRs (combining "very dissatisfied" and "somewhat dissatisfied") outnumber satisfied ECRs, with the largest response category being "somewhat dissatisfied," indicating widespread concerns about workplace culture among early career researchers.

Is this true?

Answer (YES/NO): NO